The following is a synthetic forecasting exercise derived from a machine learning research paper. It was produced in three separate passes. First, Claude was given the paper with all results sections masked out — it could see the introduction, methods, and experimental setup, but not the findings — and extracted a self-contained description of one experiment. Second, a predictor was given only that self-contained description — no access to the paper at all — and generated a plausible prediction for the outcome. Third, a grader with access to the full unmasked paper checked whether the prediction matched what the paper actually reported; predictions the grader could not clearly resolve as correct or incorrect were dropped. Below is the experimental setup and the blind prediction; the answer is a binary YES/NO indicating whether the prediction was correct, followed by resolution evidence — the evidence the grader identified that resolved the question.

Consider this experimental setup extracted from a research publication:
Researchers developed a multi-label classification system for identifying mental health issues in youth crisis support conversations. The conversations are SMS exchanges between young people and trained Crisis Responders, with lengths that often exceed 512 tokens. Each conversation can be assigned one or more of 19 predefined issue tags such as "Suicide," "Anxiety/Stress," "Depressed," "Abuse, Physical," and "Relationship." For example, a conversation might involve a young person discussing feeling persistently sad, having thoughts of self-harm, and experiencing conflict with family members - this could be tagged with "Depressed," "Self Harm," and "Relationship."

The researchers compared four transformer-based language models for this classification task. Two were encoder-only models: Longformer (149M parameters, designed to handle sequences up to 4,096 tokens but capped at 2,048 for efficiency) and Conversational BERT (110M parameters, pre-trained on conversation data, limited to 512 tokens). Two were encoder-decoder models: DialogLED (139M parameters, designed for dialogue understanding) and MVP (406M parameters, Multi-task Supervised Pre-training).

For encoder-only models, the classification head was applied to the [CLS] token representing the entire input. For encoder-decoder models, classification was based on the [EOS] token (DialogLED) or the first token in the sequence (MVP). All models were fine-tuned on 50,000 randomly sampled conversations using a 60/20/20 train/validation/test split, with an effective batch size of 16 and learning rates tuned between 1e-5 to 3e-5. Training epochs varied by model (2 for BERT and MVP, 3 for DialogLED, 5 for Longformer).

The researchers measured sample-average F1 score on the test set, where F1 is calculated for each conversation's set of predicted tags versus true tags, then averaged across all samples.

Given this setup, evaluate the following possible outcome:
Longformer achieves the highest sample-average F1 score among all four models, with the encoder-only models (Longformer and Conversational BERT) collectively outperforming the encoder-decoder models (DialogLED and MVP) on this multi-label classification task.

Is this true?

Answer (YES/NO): NO